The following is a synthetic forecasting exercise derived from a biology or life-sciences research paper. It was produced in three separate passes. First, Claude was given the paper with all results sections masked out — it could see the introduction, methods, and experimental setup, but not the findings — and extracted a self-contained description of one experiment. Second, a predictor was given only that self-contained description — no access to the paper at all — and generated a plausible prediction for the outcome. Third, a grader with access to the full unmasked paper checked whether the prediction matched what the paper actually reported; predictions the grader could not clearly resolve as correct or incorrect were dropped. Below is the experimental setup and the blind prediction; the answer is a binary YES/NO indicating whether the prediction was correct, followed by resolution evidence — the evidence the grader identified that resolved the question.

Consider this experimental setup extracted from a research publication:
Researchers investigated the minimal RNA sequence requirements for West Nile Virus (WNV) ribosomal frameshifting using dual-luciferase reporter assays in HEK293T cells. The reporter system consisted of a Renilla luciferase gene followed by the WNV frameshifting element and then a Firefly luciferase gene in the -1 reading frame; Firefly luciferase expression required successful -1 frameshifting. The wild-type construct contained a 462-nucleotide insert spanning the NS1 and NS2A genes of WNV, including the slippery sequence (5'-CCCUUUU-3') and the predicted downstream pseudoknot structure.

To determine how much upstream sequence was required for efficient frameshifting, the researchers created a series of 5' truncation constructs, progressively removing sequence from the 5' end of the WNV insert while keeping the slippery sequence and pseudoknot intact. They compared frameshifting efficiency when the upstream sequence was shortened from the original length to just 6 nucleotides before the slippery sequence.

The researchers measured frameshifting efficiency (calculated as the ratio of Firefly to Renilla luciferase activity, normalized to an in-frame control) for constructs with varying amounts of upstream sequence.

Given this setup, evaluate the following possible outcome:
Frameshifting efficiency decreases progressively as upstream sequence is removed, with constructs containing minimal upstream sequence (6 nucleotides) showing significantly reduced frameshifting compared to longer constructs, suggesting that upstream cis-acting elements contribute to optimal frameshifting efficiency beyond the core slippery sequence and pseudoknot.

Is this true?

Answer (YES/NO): NO